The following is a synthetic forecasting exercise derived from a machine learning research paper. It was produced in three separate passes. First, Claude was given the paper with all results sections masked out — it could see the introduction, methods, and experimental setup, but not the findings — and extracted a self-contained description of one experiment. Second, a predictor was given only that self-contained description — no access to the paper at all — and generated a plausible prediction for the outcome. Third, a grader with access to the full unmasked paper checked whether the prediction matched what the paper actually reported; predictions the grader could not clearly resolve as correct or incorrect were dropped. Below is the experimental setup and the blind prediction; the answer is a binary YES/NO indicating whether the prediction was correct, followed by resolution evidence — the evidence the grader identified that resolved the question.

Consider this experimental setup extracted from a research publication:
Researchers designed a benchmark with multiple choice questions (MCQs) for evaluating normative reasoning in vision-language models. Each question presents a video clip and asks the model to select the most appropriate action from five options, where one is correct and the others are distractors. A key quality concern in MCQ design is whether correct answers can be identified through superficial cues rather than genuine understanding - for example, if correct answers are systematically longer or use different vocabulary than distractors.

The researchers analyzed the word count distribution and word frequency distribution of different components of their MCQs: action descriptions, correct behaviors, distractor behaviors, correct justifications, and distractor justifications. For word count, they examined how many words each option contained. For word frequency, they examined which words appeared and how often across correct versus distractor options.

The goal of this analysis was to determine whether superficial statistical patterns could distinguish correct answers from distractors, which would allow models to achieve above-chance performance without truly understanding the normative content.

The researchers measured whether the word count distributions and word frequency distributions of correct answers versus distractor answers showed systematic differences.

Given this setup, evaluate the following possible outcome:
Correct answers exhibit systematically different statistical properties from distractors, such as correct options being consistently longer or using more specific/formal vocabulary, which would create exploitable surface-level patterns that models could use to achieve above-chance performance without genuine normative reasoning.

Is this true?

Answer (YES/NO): NO